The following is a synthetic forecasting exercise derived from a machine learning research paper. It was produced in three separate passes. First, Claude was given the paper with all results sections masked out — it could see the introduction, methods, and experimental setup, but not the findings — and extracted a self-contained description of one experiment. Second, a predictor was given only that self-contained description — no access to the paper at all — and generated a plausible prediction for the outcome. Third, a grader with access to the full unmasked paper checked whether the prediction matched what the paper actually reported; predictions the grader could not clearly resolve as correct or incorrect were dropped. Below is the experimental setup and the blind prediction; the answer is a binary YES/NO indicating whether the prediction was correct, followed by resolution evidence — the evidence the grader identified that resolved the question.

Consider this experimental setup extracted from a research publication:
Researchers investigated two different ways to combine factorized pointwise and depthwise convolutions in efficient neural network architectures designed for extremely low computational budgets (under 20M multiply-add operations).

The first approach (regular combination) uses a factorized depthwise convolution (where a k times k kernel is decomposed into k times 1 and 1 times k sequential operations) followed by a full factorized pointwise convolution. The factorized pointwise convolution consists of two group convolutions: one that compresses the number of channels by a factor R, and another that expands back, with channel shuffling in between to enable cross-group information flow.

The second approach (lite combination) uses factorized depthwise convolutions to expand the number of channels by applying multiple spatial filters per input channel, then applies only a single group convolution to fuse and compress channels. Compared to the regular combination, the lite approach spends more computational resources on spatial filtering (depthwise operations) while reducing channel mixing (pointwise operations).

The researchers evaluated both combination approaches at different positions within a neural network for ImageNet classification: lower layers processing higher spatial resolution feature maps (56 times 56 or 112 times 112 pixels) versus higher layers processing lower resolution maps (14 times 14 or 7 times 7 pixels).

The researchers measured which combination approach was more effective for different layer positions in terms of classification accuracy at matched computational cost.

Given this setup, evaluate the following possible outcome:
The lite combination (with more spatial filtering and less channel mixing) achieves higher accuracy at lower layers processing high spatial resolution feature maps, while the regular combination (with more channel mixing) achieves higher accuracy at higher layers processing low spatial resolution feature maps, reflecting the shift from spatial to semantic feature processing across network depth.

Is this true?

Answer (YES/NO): YES